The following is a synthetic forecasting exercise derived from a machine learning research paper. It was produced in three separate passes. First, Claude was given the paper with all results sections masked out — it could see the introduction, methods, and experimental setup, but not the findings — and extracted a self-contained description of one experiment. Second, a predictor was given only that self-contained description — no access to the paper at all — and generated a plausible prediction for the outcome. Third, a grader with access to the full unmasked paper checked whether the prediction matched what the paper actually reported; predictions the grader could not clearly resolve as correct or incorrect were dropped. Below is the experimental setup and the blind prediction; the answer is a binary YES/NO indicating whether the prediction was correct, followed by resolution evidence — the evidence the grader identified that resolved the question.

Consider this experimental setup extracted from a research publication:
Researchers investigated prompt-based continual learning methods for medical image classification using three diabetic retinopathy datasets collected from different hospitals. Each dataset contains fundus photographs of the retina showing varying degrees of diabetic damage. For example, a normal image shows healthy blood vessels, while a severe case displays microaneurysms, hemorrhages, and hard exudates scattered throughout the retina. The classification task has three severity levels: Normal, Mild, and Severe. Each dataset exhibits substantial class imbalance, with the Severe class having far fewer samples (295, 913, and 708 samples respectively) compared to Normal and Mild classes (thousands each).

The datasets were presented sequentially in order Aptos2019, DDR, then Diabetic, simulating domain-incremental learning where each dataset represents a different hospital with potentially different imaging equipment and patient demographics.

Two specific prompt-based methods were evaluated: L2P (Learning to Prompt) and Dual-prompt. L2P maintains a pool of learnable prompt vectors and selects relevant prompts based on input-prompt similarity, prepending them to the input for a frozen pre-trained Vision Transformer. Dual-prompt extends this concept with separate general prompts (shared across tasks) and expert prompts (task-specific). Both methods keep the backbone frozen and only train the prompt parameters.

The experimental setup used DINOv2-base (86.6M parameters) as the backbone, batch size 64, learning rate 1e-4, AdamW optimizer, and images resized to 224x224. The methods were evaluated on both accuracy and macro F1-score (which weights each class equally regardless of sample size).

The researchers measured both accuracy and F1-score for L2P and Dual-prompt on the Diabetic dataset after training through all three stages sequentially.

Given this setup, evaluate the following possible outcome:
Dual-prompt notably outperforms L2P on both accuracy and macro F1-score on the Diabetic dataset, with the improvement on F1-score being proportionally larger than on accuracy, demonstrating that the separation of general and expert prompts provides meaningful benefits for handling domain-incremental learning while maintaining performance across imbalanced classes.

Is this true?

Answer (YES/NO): NO